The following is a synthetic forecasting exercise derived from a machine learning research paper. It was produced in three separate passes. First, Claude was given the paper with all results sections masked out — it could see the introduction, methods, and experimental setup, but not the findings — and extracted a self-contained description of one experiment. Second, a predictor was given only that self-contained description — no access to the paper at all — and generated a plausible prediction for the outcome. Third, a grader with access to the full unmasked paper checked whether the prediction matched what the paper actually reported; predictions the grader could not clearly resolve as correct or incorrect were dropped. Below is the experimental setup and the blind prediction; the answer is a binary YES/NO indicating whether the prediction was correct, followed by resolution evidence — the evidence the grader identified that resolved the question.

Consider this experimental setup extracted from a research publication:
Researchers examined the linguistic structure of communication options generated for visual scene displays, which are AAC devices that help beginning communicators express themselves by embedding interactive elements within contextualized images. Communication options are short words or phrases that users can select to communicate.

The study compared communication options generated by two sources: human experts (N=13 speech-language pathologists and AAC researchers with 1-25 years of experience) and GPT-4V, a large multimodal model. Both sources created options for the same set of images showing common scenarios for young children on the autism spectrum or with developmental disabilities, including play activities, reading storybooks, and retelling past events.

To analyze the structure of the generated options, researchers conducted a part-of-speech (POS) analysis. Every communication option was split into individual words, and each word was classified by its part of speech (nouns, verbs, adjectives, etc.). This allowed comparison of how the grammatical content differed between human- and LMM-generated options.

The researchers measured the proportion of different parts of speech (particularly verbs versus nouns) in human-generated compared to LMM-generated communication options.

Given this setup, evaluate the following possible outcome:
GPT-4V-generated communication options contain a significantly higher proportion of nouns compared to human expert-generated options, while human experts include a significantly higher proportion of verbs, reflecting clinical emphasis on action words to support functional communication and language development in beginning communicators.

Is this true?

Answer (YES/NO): NO